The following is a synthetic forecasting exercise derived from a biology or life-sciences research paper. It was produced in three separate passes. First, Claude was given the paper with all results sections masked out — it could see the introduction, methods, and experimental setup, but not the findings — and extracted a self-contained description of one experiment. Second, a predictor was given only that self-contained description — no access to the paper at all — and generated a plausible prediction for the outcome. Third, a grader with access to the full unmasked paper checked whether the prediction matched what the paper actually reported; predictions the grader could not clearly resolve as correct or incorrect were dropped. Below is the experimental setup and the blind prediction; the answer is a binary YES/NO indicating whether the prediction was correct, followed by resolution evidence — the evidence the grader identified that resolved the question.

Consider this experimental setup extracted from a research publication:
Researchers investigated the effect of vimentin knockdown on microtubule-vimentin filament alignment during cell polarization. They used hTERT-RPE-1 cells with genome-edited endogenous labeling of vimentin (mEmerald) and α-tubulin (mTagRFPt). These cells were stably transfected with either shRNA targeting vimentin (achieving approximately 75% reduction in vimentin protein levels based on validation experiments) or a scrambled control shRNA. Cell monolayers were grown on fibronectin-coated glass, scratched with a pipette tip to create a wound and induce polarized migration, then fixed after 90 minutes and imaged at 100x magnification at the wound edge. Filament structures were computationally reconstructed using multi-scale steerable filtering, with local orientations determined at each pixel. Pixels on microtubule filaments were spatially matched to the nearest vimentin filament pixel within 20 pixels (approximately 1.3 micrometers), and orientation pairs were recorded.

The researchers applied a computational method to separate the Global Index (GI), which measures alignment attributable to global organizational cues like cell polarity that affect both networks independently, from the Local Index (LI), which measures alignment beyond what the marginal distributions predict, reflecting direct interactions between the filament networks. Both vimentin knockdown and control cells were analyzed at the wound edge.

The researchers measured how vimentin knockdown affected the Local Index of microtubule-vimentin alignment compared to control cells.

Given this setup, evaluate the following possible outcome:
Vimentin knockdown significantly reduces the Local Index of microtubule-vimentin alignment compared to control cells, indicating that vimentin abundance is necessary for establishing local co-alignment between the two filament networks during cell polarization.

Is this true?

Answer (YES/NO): NO